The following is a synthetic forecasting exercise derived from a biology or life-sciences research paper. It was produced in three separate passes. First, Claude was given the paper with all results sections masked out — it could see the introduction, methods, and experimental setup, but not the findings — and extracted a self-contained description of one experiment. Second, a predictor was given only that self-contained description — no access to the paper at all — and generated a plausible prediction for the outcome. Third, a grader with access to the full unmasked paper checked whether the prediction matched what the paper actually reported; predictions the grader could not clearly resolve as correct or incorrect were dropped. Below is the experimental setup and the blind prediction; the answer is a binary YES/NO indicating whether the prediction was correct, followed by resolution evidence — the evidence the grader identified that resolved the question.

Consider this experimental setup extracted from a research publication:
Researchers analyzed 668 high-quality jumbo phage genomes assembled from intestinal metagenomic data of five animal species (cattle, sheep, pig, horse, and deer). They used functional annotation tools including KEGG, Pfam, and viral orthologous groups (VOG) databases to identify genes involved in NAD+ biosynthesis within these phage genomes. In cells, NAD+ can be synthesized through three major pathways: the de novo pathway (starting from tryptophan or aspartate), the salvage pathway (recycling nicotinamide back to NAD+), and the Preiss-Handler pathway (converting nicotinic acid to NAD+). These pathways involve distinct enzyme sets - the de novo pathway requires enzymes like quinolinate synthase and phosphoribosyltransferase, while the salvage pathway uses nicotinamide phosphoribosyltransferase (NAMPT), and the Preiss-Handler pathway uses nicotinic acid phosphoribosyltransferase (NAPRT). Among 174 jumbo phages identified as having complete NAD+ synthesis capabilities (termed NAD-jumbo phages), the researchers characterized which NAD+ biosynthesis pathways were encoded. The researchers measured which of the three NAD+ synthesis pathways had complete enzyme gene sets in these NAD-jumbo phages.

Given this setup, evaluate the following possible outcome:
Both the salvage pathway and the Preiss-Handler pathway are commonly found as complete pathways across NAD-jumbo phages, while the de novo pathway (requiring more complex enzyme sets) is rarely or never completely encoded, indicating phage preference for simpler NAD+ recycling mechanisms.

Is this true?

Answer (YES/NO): YES